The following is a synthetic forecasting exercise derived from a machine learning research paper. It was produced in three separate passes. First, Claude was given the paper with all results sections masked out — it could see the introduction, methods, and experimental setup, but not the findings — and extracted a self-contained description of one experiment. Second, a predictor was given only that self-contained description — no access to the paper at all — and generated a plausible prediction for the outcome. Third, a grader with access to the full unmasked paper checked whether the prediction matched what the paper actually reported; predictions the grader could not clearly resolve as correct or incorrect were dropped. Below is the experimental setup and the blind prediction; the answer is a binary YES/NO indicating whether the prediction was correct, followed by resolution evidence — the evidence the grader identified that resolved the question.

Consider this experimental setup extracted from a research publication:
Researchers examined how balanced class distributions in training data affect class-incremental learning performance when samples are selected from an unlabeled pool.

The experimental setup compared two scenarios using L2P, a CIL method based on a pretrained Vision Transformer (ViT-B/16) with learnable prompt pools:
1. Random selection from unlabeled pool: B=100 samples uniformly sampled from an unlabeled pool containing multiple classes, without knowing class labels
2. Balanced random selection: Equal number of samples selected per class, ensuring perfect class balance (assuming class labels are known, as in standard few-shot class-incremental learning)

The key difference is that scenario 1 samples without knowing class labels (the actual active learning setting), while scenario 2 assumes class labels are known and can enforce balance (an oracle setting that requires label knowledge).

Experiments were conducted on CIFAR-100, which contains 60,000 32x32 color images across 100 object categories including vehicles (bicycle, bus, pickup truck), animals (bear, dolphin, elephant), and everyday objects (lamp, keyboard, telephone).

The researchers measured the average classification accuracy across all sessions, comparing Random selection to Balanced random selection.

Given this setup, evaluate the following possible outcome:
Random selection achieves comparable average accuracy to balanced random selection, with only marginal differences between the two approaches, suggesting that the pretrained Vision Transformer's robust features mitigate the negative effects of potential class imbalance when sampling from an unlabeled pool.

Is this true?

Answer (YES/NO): NO